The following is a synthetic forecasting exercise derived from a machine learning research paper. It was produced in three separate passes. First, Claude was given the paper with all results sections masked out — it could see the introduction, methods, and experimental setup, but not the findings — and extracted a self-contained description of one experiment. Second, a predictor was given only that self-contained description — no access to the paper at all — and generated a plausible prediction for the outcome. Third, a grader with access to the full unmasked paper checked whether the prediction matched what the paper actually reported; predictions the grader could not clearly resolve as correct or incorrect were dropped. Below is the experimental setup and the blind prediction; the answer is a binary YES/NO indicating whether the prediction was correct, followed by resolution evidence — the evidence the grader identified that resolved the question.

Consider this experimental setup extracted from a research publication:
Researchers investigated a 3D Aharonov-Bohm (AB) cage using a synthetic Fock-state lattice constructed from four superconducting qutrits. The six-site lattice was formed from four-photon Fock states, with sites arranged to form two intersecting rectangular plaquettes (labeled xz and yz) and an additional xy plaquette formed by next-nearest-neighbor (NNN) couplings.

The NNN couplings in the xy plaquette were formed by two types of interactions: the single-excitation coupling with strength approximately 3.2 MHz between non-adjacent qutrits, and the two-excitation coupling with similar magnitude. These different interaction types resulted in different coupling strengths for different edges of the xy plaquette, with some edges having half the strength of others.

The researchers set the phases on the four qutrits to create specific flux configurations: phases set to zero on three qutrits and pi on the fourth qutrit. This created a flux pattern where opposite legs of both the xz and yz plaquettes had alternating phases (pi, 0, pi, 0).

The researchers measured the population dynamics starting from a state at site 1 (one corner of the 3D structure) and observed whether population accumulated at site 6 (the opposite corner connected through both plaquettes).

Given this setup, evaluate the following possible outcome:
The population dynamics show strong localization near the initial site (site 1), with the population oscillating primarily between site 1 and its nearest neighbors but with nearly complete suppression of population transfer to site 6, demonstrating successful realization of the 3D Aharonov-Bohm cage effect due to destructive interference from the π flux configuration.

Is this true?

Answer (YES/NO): NO